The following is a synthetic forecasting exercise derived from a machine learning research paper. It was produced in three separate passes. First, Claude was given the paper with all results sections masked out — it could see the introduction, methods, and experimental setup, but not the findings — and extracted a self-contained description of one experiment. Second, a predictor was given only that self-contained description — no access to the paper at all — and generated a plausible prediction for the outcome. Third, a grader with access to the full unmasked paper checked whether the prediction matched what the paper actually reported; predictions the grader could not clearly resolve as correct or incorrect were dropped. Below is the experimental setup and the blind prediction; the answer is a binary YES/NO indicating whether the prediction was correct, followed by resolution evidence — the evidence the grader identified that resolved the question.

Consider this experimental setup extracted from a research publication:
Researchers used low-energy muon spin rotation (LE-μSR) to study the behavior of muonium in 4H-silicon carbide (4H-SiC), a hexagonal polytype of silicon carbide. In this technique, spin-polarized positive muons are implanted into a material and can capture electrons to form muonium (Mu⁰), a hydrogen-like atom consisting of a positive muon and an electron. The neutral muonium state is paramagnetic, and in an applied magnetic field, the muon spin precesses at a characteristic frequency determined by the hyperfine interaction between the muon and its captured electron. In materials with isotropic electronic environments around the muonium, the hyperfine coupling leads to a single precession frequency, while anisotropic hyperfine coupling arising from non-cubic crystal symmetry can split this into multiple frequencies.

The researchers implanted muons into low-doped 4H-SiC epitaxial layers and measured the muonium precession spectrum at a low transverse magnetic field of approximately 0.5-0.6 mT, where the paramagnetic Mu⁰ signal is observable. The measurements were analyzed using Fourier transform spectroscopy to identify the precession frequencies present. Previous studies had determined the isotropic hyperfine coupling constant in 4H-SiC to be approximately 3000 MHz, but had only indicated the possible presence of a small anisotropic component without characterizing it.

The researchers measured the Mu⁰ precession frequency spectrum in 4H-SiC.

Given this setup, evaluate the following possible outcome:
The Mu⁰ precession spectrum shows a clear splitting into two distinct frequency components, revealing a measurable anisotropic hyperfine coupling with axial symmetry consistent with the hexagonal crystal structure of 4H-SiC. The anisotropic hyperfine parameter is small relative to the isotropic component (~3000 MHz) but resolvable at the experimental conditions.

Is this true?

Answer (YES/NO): YES